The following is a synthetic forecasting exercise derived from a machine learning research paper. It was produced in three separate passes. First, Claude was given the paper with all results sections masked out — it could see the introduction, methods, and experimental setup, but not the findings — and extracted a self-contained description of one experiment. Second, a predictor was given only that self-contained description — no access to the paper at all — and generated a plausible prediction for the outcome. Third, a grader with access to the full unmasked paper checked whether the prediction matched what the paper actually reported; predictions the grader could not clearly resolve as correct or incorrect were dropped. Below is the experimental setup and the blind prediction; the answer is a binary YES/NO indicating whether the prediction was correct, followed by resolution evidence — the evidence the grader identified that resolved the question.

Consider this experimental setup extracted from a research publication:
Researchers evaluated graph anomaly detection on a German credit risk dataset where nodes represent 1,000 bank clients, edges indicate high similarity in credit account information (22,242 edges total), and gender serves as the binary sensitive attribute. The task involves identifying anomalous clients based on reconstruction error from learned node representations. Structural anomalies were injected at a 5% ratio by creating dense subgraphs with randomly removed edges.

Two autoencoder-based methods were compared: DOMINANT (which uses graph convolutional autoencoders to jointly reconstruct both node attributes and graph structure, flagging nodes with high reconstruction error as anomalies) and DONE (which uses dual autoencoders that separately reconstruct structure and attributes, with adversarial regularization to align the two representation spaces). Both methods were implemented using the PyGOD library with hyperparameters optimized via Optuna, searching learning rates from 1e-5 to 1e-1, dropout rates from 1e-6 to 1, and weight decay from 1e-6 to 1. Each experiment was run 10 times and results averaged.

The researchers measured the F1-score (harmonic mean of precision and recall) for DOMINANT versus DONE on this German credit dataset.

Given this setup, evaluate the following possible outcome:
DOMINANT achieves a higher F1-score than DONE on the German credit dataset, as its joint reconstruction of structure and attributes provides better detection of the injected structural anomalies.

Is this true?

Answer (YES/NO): YES